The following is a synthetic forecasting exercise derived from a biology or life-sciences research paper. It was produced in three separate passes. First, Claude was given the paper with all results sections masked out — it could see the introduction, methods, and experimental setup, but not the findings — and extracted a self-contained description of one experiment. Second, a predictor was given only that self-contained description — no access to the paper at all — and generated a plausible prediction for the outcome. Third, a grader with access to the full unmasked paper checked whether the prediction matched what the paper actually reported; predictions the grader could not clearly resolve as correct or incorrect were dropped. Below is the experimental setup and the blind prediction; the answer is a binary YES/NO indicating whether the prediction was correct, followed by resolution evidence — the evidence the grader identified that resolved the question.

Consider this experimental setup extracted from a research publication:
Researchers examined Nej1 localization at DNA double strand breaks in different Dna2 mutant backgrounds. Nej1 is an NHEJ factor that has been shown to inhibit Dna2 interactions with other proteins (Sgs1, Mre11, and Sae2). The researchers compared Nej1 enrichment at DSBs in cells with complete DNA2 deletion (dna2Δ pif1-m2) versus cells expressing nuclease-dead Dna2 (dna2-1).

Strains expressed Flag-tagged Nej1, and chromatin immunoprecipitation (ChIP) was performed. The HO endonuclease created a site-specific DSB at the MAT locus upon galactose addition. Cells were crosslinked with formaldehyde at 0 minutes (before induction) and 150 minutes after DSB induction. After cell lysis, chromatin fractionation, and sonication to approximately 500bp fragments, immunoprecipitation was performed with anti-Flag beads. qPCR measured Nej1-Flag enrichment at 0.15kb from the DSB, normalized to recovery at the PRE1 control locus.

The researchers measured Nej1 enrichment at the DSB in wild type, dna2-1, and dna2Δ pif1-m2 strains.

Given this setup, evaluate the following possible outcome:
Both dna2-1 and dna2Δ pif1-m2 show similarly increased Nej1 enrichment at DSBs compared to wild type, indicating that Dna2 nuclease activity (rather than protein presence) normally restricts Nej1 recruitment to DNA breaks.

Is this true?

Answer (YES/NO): NO